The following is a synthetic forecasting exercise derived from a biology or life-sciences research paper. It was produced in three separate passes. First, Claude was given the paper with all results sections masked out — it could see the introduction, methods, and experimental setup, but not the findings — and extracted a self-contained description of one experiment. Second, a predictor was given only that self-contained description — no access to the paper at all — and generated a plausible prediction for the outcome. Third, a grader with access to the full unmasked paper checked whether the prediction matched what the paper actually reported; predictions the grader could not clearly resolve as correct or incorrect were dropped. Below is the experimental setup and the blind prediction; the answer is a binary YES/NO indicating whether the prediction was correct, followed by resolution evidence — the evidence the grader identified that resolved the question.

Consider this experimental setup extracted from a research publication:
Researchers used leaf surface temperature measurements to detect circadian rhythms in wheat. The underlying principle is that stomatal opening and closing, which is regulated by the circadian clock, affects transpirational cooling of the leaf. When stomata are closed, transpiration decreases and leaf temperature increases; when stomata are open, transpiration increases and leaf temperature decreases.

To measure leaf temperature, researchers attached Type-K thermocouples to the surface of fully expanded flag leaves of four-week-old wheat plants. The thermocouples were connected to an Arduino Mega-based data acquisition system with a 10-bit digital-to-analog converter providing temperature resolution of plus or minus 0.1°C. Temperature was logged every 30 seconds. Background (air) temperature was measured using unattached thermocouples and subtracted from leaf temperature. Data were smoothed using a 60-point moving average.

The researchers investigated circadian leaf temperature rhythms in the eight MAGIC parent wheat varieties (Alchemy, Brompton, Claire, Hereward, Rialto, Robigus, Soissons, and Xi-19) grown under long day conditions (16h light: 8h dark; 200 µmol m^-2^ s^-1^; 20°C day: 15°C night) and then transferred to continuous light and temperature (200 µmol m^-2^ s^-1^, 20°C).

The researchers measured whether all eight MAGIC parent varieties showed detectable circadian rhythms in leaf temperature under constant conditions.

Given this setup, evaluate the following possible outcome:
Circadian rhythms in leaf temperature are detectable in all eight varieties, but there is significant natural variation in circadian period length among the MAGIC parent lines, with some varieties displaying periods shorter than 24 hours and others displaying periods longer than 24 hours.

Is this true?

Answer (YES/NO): NO